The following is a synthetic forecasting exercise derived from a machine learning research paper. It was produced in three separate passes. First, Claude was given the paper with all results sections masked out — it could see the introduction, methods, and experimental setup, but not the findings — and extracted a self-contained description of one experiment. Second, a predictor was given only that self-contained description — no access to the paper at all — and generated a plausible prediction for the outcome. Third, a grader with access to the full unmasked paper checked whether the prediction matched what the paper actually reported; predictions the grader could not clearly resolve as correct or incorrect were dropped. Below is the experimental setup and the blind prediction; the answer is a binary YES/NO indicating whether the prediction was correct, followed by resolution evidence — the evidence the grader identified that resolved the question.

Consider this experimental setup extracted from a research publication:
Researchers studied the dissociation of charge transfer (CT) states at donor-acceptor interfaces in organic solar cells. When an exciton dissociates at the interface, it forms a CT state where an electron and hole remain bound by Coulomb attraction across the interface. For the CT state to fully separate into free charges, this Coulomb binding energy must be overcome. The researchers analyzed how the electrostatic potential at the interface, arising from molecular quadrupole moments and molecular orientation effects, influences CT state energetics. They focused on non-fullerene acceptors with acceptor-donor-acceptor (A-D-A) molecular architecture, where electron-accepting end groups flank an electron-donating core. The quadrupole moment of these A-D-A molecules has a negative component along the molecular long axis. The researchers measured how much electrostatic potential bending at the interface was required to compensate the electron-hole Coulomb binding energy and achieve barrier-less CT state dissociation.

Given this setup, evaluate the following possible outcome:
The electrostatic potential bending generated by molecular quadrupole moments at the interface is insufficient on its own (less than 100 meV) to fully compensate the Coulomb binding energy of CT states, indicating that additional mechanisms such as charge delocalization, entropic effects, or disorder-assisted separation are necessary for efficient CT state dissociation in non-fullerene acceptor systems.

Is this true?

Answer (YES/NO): NO